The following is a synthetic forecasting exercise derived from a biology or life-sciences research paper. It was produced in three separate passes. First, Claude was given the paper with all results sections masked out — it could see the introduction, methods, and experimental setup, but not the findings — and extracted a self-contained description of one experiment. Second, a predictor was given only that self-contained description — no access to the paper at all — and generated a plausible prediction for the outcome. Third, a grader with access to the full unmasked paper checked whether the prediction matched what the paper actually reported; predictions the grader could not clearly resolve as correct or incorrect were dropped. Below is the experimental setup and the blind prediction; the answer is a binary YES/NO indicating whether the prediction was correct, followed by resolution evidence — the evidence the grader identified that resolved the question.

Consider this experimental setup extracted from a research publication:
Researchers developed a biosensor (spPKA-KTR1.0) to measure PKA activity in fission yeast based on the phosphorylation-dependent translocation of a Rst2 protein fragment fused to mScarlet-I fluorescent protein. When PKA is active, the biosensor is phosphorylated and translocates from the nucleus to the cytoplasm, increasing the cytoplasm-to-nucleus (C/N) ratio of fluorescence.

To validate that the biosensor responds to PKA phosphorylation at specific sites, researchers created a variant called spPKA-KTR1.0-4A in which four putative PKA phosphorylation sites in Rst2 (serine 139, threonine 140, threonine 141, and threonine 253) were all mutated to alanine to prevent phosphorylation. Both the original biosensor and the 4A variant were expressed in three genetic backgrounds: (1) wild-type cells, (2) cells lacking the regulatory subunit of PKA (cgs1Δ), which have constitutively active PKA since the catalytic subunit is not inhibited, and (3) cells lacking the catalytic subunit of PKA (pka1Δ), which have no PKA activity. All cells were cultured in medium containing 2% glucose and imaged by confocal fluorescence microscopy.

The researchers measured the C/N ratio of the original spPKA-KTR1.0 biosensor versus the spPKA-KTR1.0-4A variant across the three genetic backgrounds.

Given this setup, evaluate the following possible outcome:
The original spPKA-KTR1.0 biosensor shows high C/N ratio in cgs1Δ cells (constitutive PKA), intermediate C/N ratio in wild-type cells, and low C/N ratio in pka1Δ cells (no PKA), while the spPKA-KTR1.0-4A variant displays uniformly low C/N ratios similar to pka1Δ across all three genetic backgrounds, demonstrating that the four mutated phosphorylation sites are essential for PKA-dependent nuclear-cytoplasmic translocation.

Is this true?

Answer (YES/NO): YES